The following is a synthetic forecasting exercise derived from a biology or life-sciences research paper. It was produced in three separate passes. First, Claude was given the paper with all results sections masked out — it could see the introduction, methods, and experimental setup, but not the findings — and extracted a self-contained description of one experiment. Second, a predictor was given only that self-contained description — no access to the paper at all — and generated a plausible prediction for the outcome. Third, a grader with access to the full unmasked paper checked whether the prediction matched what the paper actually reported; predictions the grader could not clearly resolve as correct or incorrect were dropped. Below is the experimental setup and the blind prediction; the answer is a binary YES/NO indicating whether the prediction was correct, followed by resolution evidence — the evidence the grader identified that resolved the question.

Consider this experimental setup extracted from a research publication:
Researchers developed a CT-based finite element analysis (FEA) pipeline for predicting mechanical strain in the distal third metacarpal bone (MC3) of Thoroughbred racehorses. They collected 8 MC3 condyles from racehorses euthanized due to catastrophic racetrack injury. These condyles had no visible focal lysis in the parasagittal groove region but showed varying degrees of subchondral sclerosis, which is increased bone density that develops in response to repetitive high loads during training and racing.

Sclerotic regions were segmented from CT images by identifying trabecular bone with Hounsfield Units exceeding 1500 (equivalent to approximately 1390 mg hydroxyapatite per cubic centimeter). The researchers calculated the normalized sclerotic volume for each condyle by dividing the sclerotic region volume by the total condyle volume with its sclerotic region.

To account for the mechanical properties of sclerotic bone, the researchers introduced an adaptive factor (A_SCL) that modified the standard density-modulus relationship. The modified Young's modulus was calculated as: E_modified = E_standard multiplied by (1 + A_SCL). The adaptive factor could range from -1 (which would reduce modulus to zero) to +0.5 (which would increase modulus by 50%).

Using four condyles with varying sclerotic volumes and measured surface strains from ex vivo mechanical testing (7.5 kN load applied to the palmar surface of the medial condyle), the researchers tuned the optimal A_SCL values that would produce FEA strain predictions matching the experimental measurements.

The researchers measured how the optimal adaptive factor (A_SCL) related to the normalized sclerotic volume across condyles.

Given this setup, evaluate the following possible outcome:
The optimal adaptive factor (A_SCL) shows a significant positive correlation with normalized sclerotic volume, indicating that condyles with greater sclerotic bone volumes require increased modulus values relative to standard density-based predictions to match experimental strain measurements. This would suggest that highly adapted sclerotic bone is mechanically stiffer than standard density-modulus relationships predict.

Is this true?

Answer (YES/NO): NO